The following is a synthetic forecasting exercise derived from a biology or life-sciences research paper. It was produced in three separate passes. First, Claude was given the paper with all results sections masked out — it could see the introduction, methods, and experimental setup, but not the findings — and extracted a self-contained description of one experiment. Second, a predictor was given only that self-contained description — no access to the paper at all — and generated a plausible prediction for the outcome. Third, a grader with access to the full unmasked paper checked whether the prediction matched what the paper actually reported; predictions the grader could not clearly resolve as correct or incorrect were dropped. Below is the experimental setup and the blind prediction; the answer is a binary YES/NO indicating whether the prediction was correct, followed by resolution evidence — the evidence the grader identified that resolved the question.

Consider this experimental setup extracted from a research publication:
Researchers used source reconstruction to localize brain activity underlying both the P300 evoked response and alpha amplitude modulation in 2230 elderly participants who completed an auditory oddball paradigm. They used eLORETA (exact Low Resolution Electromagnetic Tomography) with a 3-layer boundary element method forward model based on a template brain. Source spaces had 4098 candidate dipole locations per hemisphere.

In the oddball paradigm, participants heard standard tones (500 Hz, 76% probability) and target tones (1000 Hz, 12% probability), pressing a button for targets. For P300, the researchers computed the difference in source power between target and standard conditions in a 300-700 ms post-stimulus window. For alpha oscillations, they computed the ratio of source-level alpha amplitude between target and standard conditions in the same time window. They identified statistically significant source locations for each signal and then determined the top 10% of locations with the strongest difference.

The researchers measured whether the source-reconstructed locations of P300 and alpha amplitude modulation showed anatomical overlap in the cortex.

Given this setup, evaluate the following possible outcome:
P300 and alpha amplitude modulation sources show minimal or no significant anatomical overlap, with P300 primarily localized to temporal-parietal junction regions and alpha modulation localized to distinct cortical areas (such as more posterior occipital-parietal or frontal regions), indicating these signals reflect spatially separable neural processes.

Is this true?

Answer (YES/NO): NO